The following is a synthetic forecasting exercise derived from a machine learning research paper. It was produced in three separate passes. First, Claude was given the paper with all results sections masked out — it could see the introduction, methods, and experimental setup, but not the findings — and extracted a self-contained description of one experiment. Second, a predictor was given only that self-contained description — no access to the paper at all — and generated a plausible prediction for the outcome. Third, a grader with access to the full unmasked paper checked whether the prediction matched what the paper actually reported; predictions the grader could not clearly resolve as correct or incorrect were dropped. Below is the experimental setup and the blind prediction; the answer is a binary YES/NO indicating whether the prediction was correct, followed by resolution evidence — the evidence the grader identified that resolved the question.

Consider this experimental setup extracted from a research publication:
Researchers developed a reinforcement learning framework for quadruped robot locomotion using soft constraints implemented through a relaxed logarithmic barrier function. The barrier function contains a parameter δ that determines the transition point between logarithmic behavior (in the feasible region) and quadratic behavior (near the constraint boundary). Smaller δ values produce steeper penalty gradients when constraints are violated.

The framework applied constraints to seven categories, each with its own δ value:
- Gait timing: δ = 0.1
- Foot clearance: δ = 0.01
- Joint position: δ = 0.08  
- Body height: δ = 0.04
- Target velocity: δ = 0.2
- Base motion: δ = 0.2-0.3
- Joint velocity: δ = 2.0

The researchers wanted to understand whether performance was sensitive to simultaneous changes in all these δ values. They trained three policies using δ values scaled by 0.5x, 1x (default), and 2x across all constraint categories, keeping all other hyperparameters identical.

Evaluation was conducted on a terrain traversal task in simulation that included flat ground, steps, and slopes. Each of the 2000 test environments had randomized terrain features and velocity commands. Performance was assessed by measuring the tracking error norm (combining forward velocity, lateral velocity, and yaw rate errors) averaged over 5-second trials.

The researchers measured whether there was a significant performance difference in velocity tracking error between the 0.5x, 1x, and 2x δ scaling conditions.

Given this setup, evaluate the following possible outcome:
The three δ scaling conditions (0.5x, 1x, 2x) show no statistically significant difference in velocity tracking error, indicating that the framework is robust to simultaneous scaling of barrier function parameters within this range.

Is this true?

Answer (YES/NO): YES